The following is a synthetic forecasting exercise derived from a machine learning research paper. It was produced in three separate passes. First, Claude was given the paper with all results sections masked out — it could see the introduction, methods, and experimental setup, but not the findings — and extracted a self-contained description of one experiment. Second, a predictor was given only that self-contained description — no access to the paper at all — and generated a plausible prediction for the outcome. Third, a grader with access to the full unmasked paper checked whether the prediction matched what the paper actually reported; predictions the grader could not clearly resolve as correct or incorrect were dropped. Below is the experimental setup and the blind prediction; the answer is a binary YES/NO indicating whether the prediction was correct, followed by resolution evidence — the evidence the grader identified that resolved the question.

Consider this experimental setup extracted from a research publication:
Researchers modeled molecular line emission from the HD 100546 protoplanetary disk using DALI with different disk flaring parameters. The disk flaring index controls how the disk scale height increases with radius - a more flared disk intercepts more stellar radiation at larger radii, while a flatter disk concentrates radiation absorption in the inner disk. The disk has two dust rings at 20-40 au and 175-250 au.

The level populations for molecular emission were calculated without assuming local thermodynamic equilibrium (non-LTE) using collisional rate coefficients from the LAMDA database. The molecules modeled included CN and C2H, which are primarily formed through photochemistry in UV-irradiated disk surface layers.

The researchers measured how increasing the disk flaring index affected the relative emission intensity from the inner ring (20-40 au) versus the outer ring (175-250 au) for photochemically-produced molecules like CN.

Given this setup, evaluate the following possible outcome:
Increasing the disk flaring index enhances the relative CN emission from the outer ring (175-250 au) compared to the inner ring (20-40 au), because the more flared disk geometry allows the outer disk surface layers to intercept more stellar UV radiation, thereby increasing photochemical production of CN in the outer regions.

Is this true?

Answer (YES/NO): YES